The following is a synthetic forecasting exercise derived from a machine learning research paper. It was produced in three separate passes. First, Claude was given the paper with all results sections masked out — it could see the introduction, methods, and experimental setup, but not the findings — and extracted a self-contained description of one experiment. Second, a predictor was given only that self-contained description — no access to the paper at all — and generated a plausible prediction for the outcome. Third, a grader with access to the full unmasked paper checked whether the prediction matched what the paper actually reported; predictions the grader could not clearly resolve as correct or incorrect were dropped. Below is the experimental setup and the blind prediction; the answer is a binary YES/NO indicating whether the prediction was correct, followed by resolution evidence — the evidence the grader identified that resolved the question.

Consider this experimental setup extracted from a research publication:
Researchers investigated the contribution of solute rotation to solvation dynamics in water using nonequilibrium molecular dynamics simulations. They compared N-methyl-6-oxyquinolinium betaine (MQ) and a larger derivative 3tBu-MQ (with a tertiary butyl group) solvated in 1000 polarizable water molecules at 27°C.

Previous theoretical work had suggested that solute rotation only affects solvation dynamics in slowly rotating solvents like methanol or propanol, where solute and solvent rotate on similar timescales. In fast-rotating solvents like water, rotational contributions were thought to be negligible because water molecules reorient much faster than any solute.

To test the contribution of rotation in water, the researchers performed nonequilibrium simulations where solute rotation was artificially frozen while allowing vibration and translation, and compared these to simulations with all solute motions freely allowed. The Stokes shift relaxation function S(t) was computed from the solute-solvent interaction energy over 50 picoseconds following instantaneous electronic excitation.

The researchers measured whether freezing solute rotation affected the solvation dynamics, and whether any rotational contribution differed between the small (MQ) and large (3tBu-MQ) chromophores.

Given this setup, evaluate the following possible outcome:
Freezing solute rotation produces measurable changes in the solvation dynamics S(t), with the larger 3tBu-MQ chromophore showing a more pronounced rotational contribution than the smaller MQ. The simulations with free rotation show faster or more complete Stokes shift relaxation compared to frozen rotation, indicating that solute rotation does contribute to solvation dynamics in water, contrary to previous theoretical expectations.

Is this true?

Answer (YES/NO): NO